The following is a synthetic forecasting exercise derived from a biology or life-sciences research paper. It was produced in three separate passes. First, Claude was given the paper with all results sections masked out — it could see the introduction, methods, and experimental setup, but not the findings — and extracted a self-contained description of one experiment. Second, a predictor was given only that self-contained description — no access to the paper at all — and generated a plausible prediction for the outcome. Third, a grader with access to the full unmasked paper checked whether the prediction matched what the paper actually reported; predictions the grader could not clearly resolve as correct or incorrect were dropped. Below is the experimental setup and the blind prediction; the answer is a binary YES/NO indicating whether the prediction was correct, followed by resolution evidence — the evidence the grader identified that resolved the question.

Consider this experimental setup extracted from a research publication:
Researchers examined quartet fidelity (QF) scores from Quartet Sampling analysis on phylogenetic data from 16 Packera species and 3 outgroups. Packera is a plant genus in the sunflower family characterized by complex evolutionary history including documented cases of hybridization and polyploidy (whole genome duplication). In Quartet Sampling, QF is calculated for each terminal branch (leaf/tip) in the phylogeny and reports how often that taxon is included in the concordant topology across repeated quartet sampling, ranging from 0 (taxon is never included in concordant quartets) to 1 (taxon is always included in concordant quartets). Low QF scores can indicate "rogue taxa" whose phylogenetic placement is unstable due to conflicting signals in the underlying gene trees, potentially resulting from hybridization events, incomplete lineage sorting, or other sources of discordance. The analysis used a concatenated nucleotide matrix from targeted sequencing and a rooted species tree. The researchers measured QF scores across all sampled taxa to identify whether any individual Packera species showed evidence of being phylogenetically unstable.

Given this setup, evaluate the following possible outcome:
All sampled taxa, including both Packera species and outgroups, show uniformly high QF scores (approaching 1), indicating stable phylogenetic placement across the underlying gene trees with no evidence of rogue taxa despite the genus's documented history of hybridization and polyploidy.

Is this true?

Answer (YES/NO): NO